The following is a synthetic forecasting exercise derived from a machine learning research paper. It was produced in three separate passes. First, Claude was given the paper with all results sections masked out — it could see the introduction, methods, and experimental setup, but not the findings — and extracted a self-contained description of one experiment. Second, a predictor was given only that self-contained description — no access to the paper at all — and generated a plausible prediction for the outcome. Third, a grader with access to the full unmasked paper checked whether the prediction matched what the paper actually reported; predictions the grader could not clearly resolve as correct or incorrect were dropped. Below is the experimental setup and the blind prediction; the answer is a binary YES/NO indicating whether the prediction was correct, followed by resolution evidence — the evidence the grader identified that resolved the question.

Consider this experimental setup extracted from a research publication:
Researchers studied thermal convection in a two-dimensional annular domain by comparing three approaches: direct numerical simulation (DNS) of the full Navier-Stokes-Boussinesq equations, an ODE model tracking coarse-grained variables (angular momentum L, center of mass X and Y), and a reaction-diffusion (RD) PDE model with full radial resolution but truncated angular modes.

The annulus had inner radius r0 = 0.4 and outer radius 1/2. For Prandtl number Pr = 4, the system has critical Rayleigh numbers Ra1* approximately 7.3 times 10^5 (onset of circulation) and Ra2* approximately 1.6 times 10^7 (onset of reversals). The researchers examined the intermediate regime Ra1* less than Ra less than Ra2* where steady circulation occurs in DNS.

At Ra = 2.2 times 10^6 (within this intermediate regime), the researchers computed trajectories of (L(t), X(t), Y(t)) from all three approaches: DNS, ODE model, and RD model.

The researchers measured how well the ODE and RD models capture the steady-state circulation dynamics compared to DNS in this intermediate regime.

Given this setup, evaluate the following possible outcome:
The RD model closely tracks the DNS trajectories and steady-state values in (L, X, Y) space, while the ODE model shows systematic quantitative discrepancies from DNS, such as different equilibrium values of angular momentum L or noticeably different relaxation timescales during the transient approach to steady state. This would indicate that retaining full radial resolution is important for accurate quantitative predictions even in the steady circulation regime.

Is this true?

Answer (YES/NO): NO